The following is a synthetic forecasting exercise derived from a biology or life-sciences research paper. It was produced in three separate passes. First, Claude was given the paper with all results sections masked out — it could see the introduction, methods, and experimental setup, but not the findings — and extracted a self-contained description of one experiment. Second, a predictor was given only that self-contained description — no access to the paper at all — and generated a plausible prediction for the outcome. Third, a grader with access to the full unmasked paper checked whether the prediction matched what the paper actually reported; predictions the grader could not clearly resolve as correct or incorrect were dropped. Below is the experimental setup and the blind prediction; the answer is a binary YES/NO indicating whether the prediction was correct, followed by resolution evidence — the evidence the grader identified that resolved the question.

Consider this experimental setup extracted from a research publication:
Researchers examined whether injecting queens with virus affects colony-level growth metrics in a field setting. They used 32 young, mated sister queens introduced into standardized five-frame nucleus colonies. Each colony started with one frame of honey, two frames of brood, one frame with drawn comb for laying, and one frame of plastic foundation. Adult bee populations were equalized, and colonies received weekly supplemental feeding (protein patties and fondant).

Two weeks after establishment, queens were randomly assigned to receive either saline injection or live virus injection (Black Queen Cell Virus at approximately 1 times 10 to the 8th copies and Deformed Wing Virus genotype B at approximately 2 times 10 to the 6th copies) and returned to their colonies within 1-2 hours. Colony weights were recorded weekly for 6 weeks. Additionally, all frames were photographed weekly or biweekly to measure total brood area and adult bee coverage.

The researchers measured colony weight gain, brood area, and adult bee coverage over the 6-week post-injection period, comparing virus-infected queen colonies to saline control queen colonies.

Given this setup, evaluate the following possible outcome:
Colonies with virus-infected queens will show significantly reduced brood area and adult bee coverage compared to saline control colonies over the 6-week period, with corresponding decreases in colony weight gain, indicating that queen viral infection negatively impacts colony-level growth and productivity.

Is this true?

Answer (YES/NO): NO